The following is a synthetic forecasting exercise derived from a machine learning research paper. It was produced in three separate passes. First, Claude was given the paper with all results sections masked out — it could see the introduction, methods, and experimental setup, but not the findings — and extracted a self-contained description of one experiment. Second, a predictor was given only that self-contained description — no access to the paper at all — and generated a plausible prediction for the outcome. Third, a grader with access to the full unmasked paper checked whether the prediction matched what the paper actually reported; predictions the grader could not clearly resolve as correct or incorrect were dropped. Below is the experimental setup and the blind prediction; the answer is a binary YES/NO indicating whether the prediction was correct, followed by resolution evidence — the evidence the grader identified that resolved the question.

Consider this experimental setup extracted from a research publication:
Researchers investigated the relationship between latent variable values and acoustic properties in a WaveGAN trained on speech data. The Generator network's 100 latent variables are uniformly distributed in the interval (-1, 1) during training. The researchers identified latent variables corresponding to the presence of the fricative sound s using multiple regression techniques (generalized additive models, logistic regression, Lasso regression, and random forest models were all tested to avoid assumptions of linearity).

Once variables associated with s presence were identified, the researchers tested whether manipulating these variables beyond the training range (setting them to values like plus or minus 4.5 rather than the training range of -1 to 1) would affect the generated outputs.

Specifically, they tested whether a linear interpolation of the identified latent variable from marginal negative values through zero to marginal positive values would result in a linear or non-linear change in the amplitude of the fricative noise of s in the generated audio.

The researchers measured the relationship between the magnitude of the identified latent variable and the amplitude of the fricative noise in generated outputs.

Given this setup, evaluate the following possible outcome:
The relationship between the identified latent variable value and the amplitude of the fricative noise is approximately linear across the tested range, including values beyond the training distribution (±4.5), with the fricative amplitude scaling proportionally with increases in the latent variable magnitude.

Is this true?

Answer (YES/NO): YES